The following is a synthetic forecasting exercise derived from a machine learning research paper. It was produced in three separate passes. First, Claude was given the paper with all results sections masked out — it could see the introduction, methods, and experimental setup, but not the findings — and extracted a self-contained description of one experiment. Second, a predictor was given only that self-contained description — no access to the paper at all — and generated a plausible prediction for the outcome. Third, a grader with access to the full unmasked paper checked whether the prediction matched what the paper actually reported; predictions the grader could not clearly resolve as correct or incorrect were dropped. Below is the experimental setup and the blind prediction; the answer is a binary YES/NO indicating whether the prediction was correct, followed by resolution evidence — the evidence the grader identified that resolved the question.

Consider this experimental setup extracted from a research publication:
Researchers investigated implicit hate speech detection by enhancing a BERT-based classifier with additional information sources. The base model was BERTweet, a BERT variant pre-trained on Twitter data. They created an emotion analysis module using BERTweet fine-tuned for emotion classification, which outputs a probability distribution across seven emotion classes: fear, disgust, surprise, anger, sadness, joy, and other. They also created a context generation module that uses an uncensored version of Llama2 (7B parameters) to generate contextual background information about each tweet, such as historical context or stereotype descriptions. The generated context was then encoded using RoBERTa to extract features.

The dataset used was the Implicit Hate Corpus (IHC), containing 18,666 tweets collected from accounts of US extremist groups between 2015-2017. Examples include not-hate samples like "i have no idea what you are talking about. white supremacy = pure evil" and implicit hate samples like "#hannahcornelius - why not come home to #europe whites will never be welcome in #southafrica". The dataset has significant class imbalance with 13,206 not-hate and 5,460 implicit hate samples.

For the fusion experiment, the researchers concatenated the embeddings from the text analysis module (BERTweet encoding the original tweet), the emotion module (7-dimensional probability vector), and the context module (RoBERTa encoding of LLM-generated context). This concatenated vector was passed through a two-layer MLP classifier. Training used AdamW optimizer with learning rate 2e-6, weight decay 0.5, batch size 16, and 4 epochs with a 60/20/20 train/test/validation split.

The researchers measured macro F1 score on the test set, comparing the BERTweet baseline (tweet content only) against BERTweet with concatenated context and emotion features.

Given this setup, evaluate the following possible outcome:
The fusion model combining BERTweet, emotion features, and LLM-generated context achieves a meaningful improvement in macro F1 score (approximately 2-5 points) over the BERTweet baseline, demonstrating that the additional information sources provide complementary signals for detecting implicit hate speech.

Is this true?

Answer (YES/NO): NO